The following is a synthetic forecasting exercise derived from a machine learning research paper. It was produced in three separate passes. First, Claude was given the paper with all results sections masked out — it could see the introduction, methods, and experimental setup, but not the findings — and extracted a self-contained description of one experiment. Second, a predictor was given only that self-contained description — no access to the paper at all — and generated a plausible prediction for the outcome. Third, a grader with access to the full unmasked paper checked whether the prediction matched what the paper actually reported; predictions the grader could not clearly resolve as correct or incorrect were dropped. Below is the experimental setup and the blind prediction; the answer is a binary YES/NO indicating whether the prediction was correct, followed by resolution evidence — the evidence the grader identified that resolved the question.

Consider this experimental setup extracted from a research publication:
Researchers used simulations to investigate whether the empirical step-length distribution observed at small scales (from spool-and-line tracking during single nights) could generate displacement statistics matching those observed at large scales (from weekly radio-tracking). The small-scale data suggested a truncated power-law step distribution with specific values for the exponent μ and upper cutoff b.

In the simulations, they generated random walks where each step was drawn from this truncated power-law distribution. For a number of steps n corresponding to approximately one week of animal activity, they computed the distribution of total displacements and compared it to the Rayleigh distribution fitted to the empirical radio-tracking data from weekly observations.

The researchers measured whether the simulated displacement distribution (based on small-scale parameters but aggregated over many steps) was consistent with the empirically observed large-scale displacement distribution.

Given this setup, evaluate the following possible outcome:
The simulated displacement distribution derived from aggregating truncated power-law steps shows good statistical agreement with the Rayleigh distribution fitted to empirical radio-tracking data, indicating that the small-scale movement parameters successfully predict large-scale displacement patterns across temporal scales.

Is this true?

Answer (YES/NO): YES